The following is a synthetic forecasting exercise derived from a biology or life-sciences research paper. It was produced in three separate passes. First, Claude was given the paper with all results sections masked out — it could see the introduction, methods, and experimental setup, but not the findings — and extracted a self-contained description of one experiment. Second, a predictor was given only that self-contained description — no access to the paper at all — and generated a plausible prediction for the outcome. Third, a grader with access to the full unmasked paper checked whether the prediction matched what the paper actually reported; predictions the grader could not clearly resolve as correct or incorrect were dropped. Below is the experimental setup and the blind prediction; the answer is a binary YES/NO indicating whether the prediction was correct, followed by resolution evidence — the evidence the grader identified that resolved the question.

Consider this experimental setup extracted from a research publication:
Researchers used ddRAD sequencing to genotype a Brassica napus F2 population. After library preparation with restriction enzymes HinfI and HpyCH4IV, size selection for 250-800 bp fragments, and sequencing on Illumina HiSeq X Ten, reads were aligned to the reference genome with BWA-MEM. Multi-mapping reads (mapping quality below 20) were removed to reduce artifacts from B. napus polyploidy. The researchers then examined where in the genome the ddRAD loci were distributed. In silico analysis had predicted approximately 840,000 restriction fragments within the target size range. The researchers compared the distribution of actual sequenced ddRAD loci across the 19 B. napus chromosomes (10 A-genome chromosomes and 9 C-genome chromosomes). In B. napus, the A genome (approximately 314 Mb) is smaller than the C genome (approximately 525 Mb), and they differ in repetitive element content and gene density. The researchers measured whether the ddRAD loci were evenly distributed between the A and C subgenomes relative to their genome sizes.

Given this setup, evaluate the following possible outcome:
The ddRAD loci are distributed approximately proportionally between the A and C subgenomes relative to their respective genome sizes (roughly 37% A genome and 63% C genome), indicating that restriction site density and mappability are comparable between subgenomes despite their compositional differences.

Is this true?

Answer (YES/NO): NO